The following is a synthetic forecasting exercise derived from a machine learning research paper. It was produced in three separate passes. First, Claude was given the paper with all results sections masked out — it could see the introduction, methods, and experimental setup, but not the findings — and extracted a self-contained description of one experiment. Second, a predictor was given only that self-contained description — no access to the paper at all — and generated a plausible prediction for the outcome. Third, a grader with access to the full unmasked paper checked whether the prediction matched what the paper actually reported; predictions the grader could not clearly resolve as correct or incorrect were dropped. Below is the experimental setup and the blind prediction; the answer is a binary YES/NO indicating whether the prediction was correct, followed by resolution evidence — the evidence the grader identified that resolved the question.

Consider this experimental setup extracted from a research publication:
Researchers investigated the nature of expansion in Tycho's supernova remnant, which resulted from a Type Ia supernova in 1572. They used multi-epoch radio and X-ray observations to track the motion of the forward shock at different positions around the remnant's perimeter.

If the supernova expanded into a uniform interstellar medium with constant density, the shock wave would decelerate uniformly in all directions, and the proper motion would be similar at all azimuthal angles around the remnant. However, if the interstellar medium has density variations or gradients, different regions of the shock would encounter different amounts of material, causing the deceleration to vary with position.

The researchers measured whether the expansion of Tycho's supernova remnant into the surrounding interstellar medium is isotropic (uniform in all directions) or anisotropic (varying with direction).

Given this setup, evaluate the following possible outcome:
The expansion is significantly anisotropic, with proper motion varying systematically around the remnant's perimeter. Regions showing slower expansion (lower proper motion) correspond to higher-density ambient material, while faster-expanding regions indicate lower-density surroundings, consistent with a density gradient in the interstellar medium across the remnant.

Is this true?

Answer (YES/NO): YES